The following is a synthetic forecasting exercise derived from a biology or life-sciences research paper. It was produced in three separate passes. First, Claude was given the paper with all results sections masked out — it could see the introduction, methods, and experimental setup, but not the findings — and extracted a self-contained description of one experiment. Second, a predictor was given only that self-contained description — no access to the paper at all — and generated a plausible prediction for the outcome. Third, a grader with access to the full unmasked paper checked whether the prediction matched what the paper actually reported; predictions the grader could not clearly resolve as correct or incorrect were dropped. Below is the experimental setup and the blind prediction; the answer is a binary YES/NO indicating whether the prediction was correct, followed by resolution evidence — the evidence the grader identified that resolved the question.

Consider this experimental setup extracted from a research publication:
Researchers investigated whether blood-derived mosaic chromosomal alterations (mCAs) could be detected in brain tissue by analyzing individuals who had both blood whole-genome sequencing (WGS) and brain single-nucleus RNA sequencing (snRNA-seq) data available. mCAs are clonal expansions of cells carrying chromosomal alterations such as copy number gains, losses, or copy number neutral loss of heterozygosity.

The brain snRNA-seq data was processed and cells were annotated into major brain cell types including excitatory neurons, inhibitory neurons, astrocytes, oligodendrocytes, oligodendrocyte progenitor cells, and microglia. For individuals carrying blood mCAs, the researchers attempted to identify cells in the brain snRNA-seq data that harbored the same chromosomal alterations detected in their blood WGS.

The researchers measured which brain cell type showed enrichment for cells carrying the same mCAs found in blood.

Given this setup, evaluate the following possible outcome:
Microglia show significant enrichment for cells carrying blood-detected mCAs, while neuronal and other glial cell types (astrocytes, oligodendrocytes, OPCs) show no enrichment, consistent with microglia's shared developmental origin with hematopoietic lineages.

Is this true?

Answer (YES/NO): YES